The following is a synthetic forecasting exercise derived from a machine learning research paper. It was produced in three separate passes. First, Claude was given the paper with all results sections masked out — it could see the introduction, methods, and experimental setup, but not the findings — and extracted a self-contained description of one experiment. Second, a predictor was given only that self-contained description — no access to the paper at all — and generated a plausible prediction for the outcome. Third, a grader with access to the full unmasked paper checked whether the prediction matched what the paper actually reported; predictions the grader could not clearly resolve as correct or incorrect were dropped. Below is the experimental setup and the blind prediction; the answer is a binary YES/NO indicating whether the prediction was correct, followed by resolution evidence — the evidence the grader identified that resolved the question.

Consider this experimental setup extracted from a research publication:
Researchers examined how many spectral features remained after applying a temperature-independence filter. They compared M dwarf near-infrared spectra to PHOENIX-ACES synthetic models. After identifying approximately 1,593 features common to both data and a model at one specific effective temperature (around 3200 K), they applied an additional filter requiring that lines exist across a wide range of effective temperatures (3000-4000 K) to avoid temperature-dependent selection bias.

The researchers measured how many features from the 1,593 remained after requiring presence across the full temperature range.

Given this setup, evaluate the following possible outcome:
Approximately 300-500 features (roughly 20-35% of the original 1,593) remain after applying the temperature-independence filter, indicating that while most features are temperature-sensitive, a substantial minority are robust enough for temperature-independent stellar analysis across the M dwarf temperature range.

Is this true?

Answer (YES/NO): NO